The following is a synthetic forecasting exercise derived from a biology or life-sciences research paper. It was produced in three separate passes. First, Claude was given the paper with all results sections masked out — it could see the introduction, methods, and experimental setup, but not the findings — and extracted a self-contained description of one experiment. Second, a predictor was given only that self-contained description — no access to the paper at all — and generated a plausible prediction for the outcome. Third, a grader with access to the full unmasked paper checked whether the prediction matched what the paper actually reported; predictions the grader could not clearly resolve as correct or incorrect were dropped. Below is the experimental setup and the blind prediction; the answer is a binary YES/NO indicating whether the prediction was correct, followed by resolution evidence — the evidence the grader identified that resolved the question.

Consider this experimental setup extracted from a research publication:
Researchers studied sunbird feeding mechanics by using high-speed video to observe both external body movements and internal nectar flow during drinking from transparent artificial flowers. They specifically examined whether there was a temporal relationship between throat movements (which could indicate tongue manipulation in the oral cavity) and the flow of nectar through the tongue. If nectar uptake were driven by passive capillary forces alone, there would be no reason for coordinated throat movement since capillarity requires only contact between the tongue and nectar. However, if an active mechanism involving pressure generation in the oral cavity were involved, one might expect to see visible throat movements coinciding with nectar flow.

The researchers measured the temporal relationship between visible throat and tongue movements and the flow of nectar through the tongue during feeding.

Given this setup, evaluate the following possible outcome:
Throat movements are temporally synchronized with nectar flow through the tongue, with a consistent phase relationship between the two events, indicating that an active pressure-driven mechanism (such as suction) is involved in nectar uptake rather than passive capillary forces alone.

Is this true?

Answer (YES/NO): YES